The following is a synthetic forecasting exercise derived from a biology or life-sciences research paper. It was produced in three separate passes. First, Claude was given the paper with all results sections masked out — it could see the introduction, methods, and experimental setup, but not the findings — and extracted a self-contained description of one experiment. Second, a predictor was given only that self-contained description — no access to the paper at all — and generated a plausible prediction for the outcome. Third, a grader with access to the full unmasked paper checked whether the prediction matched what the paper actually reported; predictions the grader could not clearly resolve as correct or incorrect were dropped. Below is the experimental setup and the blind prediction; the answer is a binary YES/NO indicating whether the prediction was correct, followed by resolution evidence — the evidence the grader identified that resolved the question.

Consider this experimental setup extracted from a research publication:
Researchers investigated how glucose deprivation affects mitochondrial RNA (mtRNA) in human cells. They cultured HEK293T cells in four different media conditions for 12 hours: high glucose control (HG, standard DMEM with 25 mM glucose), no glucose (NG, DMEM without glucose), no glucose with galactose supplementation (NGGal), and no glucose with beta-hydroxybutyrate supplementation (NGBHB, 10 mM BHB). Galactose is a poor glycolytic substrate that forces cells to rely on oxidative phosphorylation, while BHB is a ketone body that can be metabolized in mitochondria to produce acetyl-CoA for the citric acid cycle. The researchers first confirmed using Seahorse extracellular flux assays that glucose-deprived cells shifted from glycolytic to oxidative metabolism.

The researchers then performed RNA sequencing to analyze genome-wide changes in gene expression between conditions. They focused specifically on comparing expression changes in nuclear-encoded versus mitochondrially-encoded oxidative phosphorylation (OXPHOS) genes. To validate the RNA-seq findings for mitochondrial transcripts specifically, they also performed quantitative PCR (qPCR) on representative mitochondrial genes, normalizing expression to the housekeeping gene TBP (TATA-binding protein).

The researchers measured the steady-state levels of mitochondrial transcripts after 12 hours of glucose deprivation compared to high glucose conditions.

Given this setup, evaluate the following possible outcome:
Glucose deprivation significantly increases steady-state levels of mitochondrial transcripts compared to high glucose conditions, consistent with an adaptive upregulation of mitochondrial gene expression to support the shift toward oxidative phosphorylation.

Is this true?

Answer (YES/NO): NO